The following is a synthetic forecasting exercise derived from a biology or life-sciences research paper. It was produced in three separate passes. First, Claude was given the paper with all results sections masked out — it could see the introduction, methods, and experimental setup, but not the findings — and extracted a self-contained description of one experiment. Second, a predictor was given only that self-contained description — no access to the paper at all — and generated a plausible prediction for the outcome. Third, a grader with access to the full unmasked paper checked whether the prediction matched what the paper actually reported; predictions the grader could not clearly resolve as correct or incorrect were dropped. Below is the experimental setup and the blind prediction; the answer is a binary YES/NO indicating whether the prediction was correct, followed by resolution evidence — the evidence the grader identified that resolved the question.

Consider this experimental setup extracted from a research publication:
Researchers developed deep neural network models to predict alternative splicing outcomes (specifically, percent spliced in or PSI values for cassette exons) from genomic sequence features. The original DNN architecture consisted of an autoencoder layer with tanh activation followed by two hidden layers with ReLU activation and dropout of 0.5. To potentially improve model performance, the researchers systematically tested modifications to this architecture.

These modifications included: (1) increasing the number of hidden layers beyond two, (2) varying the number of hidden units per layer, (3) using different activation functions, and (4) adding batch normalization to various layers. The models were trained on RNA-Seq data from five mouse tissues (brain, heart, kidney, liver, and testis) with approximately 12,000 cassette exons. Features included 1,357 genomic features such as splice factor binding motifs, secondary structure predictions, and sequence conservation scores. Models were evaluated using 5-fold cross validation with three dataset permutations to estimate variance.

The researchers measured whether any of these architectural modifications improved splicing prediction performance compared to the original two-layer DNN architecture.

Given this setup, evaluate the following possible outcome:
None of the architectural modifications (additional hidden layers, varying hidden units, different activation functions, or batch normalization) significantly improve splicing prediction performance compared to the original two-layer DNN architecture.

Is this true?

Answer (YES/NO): YES